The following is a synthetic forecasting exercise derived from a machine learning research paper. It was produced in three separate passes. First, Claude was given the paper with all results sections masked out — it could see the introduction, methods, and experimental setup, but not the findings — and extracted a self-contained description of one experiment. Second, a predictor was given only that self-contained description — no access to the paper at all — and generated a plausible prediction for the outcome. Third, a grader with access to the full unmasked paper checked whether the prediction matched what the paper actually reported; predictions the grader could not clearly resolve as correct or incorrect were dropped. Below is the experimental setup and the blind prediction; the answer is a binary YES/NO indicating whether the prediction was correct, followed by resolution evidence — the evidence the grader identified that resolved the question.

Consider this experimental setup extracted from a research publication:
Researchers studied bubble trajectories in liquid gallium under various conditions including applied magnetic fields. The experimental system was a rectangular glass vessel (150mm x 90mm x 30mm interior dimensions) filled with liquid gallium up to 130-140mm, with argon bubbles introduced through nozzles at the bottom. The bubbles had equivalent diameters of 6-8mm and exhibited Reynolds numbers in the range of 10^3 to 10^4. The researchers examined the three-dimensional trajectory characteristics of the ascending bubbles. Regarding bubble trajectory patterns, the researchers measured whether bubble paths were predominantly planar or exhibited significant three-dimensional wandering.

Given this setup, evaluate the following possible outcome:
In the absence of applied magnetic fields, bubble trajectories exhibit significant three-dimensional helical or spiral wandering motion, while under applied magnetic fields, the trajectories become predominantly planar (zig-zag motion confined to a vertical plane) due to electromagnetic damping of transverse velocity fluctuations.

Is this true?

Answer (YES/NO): NO